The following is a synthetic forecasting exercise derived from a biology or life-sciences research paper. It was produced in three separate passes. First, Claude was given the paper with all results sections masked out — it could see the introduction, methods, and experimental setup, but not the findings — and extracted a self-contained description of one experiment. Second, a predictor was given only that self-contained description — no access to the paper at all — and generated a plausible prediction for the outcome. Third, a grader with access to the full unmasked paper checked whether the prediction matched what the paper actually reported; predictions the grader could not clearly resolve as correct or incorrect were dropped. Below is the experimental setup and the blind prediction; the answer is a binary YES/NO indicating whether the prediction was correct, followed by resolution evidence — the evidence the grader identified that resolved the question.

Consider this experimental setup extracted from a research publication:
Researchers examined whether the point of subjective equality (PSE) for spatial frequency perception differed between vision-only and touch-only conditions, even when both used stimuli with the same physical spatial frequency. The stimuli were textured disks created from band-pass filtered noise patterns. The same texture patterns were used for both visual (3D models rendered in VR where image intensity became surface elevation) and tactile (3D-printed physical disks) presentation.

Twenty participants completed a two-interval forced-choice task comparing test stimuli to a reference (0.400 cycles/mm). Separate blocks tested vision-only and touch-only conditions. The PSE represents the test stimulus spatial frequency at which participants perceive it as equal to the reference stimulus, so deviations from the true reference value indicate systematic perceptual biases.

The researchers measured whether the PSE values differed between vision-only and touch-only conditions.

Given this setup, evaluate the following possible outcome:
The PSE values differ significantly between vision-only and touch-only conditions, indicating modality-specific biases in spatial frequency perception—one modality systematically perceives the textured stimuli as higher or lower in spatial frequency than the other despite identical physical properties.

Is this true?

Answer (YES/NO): YES